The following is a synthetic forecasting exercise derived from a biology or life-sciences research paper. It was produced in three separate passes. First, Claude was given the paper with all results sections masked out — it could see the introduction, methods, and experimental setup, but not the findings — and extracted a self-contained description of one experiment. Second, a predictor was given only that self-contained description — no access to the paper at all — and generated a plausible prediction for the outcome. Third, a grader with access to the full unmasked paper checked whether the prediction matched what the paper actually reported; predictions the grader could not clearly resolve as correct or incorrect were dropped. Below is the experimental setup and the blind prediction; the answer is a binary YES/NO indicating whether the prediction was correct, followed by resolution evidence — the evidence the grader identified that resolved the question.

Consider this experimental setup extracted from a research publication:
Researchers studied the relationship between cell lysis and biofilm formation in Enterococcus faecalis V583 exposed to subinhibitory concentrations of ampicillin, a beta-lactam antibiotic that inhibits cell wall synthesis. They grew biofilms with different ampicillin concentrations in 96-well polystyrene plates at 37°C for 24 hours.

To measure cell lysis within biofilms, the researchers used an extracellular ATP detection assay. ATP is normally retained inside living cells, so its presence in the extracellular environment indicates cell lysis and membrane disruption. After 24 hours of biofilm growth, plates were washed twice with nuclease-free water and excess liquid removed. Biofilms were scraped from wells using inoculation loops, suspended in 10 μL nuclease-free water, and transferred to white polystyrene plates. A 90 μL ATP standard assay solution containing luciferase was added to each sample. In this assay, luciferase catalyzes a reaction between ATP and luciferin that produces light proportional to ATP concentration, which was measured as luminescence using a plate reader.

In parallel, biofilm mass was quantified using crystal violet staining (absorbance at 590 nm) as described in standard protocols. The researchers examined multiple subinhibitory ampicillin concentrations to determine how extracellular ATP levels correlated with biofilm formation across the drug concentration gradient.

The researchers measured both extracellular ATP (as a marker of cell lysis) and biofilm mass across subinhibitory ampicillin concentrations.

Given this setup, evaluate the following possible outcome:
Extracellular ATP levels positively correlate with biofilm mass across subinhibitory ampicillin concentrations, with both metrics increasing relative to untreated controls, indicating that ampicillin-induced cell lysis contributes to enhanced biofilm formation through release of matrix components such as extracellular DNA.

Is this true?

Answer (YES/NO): NO